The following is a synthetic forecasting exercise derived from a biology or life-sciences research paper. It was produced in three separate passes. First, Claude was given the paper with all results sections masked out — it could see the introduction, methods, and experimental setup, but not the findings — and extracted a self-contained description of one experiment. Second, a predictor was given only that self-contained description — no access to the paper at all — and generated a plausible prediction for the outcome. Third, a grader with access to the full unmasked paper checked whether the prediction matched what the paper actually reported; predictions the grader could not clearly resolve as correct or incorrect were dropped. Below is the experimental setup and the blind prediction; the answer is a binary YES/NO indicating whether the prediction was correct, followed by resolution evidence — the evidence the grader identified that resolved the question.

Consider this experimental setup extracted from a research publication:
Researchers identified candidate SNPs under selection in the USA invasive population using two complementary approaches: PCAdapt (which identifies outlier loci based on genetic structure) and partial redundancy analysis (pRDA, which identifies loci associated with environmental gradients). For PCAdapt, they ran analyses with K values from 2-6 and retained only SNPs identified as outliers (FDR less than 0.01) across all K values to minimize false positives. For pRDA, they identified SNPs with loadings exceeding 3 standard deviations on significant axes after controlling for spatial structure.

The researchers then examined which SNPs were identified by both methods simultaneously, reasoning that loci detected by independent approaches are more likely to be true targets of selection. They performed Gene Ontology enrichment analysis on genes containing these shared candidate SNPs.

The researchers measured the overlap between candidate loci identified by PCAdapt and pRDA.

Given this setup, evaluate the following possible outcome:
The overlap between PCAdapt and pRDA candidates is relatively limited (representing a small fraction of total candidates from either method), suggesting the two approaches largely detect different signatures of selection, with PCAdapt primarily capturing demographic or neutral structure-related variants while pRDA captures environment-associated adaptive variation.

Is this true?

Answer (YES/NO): NO